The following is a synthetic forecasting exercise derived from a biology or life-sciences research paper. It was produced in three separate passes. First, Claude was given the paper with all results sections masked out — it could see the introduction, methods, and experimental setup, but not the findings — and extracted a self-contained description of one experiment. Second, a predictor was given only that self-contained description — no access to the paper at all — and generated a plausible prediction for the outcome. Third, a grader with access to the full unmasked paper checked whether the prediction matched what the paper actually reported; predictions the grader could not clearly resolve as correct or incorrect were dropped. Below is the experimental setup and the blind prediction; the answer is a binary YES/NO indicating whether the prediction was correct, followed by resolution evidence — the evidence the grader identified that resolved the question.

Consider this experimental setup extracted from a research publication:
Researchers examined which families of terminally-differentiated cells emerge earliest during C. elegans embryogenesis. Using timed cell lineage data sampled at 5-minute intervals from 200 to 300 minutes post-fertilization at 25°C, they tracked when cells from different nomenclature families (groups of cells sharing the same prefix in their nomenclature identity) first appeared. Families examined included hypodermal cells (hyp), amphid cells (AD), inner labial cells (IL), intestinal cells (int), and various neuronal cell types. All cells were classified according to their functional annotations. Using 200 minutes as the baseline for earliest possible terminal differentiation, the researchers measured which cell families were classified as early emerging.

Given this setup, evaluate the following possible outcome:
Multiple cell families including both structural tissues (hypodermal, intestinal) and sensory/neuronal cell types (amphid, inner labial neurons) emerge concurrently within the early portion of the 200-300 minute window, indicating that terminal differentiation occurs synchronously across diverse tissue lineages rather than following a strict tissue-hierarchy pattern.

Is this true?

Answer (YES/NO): NO